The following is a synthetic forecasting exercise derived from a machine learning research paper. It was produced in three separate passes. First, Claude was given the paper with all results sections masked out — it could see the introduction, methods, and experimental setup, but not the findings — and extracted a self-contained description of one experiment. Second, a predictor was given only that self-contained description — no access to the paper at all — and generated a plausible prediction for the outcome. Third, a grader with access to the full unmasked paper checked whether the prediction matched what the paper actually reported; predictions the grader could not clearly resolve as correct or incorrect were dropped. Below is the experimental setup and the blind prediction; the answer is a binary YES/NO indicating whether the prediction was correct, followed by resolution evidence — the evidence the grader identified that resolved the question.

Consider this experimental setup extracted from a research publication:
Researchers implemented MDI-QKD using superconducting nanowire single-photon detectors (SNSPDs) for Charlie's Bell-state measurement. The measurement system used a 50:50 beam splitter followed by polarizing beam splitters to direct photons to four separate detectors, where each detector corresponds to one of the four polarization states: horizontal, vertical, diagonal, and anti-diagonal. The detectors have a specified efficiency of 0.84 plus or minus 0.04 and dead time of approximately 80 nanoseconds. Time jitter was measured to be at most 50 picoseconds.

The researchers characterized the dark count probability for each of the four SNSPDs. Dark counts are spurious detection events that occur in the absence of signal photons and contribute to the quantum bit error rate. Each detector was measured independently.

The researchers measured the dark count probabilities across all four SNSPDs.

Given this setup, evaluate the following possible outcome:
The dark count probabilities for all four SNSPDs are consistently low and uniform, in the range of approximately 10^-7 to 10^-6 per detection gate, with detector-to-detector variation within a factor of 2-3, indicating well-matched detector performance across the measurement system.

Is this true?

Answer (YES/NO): YES